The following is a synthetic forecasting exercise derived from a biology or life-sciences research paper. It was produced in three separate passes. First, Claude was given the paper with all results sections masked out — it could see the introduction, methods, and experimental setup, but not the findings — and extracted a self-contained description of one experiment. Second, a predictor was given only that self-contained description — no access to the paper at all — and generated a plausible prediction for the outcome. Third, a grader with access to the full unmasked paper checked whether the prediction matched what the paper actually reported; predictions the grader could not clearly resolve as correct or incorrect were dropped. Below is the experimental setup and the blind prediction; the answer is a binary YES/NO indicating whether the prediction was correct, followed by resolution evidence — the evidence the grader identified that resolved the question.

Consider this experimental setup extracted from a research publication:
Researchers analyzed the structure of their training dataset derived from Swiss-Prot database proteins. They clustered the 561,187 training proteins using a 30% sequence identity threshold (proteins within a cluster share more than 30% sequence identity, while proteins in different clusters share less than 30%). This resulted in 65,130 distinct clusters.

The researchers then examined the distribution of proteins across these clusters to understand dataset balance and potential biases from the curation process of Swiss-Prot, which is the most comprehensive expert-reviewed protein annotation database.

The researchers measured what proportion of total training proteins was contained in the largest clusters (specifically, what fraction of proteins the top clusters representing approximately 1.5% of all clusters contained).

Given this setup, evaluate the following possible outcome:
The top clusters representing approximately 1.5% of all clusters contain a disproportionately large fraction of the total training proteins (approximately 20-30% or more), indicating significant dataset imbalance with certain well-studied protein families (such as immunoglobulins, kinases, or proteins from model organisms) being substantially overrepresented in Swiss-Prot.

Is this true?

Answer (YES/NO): YES